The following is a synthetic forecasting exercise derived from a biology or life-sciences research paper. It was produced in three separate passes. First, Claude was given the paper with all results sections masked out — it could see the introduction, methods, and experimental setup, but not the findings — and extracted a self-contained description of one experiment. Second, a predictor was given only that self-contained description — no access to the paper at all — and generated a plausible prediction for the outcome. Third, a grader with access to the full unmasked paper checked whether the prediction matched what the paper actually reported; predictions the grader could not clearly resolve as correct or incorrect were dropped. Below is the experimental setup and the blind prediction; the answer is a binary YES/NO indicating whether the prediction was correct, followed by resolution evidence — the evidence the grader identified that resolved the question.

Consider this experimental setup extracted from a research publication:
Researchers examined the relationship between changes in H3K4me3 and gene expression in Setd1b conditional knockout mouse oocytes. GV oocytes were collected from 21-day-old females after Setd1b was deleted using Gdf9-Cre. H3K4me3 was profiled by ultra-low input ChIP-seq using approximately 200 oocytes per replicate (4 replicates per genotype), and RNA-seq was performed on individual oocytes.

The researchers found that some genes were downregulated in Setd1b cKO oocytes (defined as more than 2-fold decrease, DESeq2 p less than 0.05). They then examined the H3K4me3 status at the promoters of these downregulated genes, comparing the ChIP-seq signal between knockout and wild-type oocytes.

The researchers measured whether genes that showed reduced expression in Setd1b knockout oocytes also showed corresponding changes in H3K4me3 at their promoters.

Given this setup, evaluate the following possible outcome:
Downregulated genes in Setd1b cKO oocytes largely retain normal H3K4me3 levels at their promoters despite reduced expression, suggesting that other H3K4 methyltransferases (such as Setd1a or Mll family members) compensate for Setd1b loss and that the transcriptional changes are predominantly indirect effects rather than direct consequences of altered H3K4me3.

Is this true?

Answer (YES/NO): NO